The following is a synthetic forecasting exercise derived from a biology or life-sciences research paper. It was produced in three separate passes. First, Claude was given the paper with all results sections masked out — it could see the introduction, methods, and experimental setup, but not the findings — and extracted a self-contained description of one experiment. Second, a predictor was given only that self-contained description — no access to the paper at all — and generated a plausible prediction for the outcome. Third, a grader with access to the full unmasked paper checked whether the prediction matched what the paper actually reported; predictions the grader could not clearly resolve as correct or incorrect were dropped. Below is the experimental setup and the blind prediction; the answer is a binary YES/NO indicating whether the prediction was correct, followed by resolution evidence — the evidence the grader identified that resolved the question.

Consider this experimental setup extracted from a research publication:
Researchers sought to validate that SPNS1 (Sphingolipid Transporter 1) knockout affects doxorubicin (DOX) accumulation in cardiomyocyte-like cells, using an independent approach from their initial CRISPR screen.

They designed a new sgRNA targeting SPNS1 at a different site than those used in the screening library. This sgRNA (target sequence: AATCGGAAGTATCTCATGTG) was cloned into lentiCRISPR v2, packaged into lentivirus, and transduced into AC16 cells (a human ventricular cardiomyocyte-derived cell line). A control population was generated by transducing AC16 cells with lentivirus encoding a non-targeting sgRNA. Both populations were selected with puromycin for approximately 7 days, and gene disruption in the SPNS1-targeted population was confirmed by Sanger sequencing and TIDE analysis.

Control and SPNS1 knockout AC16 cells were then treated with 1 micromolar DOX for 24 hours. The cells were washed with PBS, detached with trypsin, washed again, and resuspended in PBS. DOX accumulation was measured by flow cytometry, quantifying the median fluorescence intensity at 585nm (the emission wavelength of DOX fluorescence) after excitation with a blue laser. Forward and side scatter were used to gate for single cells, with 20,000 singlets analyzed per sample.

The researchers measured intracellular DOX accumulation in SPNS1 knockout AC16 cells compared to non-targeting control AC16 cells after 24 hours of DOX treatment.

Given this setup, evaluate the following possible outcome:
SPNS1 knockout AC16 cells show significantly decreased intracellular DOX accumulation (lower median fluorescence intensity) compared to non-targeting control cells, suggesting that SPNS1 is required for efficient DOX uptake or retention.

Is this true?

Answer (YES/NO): NO